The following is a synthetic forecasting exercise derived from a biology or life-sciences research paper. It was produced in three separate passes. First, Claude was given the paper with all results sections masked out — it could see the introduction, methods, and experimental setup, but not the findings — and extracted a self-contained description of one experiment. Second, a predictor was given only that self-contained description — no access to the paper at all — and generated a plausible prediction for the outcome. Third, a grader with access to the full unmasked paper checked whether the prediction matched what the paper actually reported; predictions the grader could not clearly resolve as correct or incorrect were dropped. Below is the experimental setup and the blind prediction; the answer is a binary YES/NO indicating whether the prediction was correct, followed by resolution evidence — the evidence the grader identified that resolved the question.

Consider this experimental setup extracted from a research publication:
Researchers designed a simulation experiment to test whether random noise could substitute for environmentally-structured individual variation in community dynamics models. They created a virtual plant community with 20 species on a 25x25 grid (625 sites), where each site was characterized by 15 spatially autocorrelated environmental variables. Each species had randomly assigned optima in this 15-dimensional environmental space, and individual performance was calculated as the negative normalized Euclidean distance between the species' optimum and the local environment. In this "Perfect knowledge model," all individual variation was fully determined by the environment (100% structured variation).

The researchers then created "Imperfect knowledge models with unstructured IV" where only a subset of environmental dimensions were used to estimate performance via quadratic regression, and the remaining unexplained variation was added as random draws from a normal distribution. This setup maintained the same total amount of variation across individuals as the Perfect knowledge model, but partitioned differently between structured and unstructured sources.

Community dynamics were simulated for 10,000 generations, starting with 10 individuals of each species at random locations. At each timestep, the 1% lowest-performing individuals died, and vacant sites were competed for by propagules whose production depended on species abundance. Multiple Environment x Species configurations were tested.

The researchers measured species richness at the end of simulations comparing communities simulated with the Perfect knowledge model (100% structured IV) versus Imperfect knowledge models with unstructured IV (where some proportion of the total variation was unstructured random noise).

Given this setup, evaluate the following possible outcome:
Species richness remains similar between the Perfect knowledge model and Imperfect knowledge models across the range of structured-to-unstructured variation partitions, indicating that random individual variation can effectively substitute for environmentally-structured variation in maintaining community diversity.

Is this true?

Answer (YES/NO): NO